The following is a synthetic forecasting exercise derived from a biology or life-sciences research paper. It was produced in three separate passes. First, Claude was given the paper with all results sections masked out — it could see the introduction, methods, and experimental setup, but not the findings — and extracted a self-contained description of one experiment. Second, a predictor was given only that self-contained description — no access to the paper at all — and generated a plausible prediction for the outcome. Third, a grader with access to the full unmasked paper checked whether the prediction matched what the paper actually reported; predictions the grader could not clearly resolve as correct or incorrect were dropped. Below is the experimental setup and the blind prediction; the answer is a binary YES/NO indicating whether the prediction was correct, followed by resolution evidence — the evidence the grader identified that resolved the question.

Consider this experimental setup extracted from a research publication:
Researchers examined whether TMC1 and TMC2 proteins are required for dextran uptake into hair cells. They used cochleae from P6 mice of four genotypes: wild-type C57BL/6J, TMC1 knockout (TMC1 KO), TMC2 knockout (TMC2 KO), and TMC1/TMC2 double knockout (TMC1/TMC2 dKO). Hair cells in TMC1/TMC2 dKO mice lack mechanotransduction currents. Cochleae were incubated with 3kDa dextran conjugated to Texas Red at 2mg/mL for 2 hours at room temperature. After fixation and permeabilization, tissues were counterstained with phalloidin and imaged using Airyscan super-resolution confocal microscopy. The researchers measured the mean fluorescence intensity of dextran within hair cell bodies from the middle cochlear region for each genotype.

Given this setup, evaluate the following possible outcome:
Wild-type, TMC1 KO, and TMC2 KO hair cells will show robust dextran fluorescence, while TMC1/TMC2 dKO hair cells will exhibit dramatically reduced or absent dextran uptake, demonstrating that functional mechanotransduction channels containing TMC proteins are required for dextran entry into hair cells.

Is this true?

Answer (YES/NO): YES